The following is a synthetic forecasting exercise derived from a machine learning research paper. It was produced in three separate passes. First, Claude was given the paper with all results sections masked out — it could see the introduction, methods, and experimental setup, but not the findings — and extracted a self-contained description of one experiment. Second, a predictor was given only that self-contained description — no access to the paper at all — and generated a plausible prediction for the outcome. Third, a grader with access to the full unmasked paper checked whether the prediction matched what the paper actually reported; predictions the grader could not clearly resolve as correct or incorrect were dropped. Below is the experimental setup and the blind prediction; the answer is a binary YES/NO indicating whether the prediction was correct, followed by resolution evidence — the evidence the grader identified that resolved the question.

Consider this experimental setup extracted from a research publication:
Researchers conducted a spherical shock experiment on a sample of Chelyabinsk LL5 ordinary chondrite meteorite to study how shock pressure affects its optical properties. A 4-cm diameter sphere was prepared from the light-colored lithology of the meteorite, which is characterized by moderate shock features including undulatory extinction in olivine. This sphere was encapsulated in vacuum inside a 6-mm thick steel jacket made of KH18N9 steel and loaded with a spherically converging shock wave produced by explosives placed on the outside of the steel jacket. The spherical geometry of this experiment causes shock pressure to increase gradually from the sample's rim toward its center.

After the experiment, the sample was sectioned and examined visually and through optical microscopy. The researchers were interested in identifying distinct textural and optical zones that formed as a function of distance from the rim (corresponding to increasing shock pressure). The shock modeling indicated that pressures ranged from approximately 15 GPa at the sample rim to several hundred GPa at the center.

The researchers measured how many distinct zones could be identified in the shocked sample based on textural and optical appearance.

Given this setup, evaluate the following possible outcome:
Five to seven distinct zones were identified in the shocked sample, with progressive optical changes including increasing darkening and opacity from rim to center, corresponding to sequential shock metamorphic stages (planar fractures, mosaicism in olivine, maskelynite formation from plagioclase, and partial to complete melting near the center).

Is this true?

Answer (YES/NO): NO